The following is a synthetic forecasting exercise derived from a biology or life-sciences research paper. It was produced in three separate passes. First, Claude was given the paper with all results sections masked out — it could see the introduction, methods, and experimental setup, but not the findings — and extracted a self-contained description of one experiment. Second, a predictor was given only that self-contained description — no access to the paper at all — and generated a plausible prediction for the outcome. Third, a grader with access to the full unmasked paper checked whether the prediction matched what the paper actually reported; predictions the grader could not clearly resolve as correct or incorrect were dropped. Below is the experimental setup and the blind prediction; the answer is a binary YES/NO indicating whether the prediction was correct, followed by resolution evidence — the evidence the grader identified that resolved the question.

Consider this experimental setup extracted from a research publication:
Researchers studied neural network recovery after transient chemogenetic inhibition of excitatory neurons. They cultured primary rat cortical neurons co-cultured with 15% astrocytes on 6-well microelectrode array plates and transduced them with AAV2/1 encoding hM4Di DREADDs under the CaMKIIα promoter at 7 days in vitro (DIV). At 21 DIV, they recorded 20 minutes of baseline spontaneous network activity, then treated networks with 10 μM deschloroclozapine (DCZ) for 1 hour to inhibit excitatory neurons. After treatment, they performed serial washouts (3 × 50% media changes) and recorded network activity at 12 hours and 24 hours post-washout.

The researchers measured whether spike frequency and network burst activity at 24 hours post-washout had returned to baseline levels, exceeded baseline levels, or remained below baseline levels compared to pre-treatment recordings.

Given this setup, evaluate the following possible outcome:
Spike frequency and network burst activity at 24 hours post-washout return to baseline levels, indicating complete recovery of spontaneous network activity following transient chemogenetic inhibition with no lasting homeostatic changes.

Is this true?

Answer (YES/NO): NO